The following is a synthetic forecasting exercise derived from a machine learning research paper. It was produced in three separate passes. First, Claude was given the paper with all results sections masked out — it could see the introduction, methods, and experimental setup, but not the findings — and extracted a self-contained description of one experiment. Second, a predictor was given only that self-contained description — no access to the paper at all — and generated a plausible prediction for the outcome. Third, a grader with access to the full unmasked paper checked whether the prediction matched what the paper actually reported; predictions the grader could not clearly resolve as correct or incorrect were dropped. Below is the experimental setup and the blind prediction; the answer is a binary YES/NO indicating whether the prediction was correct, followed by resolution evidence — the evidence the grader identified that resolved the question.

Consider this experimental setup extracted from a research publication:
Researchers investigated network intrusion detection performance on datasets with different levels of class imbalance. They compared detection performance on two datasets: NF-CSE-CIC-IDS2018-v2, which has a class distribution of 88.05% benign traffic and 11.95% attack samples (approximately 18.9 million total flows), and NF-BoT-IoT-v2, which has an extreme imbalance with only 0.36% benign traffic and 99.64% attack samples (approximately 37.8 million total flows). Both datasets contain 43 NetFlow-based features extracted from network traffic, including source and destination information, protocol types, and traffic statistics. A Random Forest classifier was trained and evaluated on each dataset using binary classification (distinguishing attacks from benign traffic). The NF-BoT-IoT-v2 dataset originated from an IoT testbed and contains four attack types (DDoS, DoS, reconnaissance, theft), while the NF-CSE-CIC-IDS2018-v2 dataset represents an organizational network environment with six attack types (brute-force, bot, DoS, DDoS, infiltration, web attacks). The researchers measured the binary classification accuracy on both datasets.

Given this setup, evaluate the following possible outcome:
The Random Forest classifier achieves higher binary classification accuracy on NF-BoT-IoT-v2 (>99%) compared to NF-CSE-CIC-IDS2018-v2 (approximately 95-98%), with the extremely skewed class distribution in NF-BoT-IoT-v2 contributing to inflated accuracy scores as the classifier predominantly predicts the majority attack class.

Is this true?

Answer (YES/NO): NO